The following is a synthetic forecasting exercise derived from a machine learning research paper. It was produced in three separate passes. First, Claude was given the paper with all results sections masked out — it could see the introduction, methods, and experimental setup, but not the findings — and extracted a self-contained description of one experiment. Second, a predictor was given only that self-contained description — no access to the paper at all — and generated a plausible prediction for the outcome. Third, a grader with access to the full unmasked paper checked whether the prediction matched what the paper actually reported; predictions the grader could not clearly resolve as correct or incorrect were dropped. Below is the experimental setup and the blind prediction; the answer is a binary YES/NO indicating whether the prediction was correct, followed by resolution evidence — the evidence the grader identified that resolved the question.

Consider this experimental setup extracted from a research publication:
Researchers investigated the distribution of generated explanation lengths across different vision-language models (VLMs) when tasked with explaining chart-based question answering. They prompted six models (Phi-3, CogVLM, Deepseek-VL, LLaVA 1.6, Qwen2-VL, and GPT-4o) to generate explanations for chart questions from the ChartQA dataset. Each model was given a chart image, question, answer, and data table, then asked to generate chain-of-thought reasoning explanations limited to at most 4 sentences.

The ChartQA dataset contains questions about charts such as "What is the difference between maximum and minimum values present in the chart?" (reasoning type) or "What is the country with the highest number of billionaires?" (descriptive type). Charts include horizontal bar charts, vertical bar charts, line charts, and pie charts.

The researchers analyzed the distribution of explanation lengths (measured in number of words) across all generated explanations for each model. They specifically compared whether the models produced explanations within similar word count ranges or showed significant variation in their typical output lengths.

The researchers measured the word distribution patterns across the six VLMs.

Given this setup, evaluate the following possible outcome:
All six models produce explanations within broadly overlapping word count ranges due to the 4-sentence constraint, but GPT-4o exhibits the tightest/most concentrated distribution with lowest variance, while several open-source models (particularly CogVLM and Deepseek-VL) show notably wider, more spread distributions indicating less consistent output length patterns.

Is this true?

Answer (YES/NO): NO